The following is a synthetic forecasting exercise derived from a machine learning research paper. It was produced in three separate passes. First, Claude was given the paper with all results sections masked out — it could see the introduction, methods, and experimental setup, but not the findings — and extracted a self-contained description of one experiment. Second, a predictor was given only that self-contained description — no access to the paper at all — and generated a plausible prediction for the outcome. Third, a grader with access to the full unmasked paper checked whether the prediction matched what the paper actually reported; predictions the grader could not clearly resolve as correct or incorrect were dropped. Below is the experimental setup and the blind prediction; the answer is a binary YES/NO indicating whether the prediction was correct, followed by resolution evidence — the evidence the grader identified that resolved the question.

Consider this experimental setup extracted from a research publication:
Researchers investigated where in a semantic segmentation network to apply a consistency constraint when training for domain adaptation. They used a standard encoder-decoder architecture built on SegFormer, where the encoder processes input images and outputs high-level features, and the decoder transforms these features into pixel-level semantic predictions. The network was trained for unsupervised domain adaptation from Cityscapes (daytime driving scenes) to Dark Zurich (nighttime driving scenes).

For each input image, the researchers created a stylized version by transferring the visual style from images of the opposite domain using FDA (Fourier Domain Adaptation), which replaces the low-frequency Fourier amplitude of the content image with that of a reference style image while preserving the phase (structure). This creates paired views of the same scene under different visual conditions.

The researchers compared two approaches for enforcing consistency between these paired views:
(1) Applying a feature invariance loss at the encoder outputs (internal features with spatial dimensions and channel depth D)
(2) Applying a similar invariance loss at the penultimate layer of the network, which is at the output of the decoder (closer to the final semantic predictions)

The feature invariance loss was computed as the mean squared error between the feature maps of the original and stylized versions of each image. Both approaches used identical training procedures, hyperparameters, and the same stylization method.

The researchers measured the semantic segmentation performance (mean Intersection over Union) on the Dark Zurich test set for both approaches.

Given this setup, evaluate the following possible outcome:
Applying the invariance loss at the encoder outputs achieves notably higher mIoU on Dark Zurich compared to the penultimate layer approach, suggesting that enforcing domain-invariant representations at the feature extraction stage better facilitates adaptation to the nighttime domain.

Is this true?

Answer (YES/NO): YES